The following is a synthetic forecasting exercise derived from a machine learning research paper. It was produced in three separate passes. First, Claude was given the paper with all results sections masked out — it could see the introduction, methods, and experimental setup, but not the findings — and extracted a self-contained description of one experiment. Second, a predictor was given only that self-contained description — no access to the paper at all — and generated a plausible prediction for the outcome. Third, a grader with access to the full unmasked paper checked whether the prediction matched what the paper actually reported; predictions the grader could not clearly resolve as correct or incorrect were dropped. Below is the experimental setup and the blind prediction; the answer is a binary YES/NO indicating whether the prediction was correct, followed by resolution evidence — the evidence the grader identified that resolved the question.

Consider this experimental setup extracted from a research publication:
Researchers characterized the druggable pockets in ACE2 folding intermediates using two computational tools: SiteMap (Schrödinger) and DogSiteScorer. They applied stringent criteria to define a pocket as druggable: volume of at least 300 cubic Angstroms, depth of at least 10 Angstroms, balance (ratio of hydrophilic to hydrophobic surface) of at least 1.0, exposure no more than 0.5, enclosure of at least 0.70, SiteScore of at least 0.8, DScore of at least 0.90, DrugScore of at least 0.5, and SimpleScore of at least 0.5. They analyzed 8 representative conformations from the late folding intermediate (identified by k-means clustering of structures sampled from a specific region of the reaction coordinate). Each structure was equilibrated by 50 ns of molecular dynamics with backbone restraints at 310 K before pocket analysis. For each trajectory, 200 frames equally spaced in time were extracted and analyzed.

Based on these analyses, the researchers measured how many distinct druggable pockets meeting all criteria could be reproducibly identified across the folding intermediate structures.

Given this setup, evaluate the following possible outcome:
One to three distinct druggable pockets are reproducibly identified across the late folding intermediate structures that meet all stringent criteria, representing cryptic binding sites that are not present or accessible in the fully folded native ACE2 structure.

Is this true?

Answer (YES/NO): YES